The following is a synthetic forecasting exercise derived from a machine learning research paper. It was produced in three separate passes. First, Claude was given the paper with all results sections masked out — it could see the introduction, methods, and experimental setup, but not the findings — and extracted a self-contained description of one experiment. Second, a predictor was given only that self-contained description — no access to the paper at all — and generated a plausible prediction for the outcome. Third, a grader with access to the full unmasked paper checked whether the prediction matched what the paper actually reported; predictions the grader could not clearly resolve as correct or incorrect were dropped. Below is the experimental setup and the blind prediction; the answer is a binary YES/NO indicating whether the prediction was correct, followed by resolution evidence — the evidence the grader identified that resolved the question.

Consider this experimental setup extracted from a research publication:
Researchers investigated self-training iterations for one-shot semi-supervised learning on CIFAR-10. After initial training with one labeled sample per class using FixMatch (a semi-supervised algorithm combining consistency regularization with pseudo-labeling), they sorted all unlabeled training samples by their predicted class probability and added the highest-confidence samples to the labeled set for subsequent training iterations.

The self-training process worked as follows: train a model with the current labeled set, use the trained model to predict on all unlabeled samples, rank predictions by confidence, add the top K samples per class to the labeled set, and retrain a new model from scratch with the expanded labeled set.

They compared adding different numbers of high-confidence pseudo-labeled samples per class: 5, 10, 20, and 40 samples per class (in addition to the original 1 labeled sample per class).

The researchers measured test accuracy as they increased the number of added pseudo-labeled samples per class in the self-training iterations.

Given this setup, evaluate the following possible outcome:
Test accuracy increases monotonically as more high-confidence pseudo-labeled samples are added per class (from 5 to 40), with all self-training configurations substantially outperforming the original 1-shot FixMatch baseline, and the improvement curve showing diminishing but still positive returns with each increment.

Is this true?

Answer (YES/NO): NO